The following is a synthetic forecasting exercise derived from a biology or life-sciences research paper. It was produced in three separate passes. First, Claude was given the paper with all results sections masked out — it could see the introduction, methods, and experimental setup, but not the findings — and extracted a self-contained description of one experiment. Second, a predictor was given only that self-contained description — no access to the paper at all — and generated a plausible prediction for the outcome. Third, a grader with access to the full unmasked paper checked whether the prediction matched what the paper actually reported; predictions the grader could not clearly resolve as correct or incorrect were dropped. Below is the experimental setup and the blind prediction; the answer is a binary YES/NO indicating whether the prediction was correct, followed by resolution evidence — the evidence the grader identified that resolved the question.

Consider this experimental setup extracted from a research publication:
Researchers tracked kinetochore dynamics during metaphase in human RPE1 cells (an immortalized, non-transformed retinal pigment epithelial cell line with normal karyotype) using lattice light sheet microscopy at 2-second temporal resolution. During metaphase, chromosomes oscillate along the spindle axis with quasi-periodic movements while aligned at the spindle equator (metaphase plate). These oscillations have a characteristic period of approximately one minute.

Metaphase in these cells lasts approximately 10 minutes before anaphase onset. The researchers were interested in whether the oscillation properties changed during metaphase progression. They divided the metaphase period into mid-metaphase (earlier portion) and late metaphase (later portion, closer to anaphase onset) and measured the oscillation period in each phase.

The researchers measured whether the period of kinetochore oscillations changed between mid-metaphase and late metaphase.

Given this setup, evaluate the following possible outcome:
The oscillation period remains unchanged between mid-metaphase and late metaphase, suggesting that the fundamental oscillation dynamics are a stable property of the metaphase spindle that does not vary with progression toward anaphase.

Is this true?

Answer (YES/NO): YES